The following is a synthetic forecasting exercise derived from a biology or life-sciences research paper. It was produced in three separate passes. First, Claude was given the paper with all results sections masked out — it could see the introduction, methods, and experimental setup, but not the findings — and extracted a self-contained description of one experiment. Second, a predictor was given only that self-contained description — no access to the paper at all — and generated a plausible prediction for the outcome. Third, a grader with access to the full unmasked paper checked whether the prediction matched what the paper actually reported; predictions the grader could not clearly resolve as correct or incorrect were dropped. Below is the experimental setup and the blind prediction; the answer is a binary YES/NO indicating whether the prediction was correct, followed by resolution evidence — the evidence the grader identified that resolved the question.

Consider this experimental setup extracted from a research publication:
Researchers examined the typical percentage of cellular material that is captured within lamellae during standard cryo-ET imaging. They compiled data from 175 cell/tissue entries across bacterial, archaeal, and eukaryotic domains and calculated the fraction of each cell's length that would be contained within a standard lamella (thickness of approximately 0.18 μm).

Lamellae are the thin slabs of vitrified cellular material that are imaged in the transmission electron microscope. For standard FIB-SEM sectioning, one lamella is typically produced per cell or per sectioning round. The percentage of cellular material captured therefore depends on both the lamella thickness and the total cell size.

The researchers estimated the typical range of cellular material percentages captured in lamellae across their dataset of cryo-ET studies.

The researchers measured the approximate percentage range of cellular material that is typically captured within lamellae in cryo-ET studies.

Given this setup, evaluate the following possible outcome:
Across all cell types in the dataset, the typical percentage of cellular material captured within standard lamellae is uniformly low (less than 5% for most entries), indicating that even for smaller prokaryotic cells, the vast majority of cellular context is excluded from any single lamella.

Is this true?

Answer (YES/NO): NO